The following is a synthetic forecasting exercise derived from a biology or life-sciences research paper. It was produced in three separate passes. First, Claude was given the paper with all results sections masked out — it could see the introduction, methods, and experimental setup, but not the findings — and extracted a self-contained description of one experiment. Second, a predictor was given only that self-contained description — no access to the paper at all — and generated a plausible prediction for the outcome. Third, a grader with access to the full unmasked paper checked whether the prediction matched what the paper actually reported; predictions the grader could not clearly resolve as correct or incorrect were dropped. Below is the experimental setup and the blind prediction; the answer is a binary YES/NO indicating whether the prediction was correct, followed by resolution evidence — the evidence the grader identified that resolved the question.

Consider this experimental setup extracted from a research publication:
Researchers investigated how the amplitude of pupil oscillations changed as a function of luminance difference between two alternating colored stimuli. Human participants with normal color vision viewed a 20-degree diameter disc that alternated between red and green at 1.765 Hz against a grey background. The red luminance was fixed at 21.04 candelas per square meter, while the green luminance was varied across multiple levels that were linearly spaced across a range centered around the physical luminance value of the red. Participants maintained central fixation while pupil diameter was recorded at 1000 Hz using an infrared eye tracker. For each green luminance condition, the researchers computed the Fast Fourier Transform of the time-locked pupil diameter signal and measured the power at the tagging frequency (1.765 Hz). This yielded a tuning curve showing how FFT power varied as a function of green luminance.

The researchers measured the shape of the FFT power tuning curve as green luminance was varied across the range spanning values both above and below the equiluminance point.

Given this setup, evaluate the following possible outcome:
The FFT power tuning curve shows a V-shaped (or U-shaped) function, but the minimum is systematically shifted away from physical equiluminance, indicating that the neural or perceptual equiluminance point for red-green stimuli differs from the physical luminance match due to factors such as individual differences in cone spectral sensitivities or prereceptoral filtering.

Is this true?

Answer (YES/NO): YES